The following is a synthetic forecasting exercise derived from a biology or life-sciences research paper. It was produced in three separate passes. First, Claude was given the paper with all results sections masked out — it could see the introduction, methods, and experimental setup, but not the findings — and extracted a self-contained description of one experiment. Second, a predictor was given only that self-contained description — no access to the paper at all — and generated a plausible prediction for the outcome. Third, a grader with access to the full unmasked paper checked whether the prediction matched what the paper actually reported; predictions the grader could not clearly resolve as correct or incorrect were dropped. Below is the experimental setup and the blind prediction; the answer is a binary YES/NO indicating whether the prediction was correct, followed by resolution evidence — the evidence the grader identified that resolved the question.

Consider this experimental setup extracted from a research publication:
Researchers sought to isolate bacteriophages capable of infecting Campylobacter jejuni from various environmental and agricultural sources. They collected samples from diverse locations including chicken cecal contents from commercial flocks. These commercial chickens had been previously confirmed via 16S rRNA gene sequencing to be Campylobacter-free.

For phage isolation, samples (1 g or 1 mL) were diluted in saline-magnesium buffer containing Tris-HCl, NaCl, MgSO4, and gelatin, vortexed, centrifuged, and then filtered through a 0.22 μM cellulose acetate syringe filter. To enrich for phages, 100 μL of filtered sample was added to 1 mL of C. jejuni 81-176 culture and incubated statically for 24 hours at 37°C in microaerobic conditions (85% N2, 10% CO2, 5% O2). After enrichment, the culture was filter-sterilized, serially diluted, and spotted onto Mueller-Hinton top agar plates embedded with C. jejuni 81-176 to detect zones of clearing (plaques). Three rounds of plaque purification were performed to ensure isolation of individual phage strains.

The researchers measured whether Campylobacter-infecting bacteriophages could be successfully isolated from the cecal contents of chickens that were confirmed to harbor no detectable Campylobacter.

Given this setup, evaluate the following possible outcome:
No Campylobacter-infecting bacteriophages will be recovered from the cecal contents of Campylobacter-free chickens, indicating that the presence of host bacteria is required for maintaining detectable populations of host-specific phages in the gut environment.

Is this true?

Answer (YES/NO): NO